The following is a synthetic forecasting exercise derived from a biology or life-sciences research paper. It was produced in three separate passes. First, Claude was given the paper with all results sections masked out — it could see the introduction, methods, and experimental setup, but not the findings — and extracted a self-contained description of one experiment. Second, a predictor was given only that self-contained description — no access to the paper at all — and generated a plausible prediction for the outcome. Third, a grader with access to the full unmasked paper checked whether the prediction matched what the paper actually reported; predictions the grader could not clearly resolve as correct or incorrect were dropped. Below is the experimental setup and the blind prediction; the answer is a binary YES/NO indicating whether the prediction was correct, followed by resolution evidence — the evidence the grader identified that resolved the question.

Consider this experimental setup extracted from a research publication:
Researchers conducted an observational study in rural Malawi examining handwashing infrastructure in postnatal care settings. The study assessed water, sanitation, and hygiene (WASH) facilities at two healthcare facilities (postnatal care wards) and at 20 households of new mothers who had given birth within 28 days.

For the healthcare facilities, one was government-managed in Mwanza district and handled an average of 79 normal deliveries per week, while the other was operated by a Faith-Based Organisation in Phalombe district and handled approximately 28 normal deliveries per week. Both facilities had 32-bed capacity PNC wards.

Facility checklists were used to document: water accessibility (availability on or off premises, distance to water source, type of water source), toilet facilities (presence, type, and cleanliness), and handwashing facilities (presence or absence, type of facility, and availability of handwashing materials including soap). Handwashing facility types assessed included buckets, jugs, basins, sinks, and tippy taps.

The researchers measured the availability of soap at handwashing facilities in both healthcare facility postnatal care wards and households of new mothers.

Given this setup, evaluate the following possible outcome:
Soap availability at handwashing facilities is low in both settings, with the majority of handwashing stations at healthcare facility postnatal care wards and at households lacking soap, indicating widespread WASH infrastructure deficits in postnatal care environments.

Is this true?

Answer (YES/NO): YES